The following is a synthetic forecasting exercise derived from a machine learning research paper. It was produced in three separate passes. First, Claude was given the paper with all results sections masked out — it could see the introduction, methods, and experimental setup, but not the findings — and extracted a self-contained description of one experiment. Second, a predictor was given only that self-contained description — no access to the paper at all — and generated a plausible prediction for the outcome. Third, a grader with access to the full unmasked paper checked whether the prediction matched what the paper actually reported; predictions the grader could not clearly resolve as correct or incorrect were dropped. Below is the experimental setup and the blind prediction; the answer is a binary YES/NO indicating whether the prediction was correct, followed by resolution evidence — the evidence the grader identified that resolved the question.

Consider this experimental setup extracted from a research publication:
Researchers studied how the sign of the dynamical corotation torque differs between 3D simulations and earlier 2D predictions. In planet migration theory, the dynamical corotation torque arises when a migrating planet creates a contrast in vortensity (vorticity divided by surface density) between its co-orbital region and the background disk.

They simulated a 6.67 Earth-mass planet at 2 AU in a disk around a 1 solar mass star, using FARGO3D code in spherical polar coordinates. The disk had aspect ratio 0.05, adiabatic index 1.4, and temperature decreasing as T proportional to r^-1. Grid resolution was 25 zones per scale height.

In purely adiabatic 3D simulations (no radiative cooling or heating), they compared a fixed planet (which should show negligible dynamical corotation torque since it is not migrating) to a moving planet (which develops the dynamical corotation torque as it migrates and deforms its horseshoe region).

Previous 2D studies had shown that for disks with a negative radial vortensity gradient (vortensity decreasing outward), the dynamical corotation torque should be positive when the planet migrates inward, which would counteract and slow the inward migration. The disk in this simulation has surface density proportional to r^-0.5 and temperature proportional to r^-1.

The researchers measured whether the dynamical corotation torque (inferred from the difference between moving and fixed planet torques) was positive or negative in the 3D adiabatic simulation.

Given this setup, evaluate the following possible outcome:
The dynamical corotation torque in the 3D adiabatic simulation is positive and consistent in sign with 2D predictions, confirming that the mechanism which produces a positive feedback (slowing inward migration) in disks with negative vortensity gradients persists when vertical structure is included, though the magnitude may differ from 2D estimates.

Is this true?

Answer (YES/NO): NO